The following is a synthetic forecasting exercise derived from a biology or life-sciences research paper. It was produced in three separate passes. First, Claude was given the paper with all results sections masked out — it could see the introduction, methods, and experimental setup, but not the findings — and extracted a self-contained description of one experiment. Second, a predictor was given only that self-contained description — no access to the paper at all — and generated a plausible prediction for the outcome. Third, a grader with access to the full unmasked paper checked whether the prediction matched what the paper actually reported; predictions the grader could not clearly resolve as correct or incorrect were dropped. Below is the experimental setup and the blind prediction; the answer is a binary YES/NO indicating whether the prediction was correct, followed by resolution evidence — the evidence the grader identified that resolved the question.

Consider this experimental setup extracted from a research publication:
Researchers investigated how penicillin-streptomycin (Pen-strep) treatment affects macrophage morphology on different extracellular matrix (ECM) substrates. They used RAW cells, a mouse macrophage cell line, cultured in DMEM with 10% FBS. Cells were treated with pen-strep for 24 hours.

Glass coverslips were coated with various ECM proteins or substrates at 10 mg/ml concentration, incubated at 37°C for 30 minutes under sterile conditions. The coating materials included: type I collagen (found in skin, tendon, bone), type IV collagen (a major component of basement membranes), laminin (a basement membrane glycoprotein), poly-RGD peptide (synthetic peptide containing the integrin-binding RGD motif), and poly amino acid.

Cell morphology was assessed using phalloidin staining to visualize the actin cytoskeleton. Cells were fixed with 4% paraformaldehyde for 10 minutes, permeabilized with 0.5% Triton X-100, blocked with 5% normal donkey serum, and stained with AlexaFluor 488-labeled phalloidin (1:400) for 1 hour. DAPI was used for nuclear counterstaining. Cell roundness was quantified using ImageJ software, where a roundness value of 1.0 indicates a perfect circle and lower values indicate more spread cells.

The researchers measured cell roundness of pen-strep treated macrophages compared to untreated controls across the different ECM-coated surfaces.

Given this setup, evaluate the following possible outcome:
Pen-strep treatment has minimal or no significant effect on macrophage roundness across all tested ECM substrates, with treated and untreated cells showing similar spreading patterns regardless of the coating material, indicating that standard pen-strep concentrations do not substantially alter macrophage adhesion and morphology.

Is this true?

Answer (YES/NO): NO